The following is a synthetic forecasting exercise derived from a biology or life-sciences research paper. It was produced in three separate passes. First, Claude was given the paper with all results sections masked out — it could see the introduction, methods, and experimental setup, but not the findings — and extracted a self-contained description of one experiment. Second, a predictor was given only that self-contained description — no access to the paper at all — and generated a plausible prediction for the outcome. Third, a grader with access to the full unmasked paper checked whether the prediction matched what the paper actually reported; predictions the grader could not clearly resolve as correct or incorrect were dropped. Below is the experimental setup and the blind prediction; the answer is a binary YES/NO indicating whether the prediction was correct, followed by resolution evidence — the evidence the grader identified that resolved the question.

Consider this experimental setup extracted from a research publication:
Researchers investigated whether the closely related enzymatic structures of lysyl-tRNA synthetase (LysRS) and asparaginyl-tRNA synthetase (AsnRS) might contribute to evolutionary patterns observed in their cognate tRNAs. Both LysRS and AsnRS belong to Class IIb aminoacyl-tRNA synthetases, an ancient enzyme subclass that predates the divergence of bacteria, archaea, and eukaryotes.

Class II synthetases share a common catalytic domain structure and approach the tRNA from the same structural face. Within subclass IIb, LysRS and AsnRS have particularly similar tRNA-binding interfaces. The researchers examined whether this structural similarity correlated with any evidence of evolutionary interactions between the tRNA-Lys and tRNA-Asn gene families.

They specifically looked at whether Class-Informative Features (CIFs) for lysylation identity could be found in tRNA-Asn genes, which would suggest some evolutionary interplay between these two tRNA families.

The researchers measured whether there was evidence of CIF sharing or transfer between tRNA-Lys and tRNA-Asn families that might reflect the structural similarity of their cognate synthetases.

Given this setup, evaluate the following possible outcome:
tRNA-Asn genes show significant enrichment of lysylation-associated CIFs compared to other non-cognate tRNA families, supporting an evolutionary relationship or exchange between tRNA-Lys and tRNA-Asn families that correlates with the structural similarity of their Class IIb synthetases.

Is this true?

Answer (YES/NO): NO